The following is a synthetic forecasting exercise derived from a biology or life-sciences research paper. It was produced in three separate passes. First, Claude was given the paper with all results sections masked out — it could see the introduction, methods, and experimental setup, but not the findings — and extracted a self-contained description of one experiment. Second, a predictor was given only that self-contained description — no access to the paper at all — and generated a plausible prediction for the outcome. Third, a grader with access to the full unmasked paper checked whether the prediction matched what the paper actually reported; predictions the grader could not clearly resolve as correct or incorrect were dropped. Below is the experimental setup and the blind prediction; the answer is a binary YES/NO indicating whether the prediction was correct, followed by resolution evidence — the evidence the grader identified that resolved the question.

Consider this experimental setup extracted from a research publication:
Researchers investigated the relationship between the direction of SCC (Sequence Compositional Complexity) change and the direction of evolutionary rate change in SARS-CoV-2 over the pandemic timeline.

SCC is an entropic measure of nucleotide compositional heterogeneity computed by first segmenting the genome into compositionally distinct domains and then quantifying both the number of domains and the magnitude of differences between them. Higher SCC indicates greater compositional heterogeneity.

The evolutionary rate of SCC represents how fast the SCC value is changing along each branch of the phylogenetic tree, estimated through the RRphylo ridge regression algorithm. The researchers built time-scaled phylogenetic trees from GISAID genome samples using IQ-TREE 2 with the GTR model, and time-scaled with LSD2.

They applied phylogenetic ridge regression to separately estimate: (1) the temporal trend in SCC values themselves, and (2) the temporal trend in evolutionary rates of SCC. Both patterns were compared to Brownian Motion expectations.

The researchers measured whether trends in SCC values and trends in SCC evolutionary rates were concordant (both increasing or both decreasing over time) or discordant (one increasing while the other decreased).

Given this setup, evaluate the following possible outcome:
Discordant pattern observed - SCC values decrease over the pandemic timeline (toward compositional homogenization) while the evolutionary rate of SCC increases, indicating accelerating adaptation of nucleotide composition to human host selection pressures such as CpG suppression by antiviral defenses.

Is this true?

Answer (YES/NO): NO